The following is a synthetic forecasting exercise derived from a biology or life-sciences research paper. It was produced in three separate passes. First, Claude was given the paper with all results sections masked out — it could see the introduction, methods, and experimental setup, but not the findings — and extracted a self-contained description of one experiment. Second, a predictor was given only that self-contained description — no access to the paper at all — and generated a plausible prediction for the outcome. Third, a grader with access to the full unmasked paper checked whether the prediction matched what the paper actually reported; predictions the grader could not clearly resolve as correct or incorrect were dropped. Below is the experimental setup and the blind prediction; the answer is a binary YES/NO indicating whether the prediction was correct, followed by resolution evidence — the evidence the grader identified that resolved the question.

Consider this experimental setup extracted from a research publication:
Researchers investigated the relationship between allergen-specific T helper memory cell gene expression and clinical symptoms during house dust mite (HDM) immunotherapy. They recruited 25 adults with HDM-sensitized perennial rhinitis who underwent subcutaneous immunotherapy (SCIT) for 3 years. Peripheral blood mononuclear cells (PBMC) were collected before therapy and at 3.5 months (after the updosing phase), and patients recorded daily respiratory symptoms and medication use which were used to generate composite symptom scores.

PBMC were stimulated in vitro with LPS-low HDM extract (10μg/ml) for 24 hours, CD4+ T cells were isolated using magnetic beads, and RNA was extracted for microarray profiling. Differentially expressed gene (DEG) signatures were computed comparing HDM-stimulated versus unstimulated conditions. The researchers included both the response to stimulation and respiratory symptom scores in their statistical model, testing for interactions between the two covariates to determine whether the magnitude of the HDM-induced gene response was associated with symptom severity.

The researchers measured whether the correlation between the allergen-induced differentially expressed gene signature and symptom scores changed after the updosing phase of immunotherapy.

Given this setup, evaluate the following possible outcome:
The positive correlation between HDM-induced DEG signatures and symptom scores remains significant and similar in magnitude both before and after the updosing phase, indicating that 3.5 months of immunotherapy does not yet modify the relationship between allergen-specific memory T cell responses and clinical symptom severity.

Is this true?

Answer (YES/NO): NO